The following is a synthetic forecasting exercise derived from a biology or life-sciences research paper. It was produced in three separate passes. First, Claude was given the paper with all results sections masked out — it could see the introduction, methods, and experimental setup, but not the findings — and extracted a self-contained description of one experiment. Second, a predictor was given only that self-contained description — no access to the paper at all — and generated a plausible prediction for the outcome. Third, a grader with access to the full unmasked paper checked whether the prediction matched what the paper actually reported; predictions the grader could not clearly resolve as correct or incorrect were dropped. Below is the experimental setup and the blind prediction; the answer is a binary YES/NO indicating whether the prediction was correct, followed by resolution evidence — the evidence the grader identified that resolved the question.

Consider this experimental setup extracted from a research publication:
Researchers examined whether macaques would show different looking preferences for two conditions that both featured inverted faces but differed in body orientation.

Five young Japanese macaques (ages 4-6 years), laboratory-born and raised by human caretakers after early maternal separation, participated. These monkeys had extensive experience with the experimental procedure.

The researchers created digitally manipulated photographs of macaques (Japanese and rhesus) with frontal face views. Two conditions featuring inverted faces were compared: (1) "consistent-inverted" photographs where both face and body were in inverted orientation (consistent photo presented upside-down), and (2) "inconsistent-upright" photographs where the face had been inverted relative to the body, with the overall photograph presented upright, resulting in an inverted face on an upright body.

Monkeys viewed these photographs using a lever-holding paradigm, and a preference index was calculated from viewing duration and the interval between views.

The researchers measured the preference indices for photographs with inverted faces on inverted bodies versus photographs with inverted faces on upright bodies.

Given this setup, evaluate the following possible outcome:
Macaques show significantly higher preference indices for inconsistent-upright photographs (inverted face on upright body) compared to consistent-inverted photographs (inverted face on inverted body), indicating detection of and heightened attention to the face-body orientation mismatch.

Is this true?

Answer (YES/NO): NO